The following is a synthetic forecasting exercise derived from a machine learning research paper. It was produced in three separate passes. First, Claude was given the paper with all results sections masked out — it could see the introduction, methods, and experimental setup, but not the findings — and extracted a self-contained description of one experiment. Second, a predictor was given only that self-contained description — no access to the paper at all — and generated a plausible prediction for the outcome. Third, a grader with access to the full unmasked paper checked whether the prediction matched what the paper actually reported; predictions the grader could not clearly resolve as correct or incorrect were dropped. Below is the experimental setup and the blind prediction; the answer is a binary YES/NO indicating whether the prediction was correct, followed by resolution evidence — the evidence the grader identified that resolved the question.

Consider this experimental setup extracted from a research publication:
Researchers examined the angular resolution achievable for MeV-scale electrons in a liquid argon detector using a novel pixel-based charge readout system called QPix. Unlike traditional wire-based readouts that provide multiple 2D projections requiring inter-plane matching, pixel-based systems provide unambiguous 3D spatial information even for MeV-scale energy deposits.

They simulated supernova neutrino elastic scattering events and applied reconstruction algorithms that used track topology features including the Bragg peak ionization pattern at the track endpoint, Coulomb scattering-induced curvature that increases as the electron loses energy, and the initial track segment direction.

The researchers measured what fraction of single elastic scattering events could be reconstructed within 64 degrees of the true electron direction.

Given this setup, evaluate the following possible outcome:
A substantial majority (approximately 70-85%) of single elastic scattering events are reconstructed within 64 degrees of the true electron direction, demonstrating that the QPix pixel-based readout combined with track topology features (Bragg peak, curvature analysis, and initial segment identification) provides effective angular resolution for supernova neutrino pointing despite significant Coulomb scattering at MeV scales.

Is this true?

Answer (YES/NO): NO